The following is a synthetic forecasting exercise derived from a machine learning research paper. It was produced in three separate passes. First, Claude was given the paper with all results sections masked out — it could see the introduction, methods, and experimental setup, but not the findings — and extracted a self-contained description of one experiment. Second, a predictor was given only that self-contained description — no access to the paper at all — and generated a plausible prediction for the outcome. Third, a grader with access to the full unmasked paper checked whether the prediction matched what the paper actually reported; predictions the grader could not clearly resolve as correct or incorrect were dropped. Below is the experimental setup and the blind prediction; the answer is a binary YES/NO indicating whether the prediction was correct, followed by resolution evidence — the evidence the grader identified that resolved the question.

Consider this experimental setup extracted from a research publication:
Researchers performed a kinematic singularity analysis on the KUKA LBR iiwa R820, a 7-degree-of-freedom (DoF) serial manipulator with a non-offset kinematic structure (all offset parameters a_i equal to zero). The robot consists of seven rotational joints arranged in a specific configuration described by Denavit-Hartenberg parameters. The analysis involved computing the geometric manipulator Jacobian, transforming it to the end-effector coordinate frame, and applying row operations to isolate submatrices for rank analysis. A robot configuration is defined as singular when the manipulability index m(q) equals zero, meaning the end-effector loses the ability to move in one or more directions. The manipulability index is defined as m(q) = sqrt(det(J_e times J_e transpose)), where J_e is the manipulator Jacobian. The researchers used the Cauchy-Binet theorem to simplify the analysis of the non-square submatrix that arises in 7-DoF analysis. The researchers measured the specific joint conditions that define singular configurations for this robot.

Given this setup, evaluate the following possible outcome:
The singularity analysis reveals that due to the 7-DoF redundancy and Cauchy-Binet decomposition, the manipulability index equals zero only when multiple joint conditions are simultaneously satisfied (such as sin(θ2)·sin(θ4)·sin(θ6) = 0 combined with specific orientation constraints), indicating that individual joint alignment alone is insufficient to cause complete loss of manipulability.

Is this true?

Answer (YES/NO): NO